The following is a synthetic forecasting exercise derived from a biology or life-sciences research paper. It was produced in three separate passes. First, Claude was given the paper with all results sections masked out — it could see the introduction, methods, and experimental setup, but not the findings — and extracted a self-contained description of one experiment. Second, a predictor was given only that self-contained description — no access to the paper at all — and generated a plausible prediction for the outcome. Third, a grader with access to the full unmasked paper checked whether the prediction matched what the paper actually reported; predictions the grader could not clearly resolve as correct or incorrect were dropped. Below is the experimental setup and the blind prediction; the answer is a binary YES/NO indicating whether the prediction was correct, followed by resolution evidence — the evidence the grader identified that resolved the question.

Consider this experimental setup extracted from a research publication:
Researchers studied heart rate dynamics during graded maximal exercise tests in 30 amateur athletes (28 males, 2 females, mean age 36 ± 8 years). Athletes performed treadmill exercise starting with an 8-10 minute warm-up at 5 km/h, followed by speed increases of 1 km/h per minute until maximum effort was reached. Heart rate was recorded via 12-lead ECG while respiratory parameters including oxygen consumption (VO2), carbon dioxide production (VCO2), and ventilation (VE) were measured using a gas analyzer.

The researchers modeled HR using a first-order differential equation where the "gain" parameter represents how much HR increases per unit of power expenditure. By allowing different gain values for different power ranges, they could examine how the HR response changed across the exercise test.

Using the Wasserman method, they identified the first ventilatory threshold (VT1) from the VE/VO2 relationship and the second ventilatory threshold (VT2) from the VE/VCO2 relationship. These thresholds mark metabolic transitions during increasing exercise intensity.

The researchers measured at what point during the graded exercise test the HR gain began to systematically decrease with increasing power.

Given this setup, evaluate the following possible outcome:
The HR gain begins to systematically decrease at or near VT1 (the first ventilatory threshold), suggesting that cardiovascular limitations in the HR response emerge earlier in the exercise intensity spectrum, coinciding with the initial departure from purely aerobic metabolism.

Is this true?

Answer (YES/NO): YES